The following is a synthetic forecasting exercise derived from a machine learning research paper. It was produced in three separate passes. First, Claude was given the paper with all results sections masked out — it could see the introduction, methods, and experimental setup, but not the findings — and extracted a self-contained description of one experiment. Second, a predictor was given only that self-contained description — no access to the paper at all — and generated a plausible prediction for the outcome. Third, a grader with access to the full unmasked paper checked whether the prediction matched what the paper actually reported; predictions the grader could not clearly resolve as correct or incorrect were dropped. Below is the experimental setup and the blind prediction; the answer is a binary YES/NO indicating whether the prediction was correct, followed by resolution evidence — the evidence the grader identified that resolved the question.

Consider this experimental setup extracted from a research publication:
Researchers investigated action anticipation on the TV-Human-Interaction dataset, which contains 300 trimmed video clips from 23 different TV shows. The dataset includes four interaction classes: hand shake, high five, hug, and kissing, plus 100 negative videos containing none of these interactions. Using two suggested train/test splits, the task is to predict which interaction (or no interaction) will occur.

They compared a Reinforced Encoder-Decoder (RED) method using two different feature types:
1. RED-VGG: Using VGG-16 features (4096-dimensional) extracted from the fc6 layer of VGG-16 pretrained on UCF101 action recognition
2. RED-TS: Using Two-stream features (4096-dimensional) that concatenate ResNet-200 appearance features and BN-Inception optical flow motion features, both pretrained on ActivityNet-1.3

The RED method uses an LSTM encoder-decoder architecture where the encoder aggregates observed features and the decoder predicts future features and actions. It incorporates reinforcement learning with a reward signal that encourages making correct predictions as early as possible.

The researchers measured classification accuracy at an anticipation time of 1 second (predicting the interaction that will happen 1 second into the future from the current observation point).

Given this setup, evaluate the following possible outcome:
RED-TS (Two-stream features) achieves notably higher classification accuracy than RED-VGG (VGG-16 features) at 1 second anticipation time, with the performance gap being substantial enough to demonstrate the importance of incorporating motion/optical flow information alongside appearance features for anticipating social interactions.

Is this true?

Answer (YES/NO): YES